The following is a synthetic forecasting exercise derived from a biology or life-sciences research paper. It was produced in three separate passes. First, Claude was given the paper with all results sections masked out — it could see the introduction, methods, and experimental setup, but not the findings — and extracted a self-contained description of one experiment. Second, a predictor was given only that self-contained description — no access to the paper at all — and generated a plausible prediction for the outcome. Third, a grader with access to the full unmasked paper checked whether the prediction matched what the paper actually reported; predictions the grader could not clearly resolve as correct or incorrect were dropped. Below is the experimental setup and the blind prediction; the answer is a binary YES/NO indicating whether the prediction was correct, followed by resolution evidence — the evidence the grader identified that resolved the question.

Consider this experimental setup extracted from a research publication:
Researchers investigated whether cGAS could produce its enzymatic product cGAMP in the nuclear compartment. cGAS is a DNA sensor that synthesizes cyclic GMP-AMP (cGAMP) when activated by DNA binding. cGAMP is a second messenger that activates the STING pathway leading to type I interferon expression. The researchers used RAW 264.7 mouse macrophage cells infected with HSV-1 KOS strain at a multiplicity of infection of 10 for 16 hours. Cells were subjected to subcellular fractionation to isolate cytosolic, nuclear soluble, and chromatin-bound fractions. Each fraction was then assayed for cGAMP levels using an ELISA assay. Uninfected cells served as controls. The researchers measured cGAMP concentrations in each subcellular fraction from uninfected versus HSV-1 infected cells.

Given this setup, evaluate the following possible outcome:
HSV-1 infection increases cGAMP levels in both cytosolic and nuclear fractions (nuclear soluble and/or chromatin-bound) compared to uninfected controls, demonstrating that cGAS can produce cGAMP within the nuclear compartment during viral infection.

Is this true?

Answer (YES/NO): YES